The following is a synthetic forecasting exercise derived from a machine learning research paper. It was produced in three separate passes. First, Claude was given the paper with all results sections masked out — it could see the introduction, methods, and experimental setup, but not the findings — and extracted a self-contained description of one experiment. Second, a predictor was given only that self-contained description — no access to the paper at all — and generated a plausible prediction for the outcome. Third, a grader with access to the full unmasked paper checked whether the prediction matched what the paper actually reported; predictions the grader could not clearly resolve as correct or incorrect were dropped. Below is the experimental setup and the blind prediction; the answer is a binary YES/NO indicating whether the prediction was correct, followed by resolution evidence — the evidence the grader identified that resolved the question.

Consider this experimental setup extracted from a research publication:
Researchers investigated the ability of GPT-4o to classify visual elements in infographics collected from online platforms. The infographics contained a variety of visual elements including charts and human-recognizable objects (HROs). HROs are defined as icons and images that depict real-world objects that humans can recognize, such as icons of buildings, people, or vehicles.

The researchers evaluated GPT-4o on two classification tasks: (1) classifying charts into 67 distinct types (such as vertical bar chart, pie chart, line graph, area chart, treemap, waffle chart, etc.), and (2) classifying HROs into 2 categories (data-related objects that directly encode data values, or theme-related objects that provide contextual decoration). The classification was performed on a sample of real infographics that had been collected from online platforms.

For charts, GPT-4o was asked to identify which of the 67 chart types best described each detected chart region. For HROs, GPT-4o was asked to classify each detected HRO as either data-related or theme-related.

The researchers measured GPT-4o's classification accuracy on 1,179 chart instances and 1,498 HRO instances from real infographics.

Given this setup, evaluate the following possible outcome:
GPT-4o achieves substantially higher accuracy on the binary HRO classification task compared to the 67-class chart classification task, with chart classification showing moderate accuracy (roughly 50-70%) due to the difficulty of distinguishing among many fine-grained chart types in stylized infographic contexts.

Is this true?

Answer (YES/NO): YES